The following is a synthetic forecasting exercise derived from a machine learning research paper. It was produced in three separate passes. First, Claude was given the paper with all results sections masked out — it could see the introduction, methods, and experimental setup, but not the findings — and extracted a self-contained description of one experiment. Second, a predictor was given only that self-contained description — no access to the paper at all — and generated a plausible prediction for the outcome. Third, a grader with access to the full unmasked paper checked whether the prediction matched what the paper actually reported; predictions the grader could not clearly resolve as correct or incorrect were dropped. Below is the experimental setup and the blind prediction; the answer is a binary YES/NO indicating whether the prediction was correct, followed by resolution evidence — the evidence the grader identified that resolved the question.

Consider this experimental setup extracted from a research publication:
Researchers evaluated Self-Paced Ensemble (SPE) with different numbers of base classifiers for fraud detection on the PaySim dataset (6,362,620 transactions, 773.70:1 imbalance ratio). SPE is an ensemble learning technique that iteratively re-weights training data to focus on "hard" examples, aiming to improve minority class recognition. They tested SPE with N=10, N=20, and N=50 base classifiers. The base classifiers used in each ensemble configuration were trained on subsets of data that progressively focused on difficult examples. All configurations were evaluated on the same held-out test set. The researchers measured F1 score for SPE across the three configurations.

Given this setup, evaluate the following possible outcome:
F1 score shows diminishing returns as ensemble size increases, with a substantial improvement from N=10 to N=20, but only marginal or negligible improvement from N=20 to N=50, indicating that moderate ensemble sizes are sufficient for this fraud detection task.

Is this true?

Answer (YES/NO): NO